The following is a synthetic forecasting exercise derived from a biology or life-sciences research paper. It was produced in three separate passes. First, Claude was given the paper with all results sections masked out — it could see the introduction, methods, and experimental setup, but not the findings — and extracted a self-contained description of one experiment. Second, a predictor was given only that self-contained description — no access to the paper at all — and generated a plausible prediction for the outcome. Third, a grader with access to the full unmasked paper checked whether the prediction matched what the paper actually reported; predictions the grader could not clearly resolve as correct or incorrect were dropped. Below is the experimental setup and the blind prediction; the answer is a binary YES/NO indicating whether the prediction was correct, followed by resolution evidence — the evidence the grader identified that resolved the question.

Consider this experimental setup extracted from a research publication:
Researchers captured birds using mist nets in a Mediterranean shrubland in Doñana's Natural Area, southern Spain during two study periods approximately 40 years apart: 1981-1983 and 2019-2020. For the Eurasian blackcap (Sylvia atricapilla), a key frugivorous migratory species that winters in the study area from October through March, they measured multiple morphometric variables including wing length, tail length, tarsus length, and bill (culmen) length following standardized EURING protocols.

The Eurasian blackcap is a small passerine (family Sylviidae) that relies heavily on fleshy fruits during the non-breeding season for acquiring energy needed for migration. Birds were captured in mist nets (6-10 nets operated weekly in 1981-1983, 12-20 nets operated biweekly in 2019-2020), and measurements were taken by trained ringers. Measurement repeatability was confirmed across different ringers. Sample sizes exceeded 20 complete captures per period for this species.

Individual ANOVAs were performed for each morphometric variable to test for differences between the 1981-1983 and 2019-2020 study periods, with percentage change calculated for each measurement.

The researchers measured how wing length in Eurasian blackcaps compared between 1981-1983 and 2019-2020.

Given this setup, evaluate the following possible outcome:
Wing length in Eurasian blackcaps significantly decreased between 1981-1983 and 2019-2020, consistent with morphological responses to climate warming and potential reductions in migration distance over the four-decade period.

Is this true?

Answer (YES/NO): NO